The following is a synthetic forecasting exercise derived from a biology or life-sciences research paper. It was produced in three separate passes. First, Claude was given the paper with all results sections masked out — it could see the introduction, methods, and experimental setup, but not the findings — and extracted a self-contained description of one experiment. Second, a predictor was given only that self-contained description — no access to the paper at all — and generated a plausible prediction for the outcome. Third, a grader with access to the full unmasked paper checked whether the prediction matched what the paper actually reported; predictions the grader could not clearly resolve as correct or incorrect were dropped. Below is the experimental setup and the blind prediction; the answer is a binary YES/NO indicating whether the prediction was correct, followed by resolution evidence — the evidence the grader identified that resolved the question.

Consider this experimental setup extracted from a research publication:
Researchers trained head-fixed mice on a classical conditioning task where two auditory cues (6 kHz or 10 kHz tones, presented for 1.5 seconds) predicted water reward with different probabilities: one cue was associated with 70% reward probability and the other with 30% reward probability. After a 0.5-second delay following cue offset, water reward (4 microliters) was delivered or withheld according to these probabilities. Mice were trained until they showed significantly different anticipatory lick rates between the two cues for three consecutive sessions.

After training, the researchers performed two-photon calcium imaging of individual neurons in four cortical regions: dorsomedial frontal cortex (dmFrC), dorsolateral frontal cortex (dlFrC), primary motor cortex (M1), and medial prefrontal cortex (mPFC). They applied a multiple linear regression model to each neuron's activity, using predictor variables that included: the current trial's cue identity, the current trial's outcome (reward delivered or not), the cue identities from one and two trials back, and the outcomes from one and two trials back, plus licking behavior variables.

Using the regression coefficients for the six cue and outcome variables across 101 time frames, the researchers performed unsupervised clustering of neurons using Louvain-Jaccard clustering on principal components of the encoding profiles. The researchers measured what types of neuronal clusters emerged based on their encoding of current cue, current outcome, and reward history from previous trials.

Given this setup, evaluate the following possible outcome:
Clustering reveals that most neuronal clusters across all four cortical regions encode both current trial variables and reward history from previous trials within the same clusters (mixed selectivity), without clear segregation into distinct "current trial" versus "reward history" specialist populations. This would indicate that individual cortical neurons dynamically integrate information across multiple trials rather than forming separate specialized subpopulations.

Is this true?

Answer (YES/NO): NO